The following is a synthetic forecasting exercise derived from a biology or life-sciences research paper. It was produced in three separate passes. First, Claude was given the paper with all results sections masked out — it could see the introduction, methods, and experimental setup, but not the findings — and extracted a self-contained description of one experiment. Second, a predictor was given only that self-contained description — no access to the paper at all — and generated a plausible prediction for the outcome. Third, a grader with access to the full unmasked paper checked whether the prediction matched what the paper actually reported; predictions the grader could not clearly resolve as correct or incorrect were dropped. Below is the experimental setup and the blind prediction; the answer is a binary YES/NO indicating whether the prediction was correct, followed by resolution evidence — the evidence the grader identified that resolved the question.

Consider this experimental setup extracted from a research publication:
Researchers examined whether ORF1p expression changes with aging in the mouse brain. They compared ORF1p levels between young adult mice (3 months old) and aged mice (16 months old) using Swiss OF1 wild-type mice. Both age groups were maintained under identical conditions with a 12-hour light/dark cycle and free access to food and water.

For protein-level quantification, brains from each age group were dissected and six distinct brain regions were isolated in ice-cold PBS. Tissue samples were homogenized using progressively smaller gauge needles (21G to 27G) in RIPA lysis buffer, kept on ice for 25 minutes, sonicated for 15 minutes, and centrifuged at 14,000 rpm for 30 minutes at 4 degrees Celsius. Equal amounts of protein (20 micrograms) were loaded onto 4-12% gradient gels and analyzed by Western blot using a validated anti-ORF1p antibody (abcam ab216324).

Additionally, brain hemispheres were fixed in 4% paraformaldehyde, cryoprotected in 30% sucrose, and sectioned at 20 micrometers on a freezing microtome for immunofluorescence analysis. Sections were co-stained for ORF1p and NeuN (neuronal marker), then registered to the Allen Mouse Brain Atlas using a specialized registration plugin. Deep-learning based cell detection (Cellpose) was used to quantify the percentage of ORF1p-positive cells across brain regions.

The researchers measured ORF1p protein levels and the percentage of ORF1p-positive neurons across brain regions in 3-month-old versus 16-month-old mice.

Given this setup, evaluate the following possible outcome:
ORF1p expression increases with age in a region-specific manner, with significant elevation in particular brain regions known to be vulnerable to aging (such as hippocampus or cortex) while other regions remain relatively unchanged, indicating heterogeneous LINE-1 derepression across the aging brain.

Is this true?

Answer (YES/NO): NO